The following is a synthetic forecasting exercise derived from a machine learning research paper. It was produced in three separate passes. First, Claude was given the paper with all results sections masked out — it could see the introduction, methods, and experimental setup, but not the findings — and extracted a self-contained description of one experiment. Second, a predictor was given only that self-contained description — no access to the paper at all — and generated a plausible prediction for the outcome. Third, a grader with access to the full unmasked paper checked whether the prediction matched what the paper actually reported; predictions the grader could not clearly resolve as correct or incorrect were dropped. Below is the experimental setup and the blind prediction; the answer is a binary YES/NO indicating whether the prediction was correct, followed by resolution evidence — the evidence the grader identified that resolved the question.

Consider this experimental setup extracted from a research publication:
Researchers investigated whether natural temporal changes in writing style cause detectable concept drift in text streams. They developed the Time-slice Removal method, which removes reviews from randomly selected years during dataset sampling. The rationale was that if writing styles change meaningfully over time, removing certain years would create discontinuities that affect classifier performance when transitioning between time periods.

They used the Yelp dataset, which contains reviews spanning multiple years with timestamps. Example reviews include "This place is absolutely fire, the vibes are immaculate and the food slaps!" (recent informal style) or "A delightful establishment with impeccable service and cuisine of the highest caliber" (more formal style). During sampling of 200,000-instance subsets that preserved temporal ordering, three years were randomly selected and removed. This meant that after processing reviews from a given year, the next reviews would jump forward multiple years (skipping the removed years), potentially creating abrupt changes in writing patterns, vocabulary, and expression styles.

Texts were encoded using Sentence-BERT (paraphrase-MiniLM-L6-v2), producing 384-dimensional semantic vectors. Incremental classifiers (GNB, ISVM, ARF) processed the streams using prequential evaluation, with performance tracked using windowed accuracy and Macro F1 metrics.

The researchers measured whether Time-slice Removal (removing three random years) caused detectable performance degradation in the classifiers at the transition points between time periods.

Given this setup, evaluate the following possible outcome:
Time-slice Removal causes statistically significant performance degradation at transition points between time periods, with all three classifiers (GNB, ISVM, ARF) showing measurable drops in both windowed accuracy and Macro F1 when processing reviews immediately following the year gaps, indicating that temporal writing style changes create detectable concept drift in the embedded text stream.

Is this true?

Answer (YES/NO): NO